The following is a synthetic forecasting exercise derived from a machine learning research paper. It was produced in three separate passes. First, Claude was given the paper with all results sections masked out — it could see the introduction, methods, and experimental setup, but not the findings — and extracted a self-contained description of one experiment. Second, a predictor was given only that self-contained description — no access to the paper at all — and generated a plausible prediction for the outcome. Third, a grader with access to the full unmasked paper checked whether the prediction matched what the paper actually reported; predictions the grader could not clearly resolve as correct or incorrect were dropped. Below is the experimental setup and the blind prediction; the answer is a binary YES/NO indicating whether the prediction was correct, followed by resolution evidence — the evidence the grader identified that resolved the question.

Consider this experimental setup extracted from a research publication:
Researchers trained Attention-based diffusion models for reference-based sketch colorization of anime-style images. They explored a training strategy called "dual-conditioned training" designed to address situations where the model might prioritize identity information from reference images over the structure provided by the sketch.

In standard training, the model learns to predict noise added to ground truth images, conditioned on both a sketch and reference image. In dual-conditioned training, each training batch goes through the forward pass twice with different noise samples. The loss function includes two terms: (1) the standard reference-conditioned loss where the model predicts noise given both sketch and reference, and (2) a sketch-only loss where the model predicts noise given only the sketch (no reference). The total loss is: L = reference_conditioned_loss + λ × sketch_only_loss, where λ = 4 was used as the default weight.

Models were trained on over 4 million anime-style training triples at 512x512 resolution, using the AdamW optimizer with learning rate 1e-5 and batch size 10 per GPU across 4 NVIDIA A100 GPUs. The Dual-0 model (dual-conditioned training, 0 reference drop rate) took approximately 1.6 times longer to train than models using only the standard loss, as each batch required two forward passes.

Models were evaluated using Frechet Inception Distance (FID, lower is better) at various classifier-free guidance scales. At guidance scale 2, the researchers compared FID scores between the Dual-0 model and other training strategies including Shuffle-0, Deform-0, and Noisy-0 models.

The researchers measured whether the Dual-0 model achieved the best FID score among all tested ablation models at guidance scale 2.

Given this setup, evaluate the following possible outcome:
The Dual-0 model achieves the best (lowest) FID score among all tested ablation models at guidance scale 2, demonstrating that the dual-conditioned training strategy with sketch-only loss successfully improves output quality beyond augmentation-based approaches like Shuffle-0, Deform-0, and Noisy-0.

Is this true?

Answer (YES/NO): NO